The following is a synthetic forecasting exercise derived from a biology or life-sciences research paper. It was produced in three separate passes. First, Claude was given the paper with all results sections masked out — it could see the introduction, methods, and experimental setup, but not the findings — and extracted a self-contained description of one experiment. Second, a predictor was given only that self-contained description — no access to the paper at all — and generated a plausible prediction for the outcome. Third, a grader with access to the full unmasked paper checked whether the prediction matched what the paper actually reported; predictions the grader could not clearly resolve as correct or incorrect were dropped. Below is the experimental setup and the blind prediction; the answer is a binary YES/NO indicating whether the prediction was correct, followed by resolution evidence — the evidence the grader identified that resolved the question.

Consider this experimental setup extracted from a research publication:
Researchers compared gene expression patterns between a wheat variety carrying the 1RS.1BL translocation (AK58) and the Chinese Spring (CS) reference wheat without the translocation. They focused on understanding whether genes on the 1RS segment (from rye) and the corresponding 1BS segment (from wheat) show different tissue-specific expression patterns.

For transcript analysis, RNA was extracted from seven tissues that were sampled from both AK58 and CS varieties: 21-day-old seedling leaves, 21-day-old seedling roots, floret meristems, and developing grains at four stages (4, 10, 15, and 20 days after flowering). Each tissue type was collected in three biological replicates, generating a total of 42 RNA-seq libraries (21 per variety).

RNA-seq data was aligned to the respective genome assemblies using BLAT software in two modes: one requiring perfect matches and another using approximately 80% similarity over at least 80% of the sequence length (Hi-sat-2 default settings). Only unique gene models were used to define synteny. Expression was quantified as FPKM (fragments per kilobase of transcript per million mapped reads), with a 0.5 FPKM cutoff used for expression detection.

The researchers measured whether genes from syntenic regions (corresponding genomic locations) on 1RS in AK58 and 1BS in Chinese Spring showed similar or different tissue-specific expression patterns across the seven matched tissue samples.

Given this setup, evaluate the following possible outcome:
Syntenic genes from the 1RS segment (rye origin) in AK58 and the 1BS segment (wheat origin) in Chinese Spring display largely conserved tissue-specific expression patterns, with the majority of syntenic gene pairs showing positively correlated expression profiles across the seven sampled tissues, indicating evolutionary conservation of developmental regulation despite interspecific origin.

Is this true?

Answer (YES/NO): NO